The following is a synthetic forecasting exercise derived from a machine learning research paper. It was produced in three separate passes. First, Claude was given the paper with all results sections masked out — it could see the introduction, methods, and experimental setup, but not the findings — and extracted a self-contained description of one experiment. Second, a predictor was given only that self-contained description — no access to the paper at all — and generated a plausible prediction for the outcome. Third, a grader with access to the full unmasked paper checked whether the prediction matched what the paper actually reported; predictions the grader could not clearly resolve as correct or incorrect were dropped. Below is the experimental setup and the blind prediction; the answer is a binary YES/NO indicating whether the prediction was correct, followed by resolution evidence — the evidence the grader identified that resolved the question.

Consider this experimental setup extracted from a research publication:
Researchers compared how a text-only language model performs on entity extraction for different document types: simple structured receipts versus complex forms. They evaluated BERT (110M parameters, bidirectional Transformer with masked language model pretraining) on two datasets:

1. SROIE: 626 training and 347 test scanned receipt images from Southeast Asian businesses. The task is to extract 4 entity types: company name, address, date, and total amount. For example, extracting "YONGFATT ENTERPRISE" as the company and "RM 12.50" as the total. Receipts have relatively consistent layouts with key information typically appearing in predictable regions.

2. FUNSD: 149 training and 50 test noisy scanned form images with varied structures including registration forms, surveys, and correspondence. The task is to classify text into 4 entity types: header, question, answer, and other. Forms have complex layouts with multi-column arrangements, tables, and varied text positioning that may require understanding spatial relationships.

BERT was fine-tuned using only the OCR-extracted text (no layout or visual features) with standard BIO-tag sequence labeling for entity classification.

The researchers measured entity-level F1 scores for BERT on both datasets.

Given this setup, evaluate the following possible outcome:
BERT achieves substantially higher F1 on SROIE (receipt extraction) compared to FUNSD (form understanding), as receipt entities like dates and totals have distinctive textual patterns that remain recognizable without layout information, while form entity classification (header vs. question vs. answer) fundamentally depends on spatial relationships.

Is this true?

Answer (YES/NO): YES